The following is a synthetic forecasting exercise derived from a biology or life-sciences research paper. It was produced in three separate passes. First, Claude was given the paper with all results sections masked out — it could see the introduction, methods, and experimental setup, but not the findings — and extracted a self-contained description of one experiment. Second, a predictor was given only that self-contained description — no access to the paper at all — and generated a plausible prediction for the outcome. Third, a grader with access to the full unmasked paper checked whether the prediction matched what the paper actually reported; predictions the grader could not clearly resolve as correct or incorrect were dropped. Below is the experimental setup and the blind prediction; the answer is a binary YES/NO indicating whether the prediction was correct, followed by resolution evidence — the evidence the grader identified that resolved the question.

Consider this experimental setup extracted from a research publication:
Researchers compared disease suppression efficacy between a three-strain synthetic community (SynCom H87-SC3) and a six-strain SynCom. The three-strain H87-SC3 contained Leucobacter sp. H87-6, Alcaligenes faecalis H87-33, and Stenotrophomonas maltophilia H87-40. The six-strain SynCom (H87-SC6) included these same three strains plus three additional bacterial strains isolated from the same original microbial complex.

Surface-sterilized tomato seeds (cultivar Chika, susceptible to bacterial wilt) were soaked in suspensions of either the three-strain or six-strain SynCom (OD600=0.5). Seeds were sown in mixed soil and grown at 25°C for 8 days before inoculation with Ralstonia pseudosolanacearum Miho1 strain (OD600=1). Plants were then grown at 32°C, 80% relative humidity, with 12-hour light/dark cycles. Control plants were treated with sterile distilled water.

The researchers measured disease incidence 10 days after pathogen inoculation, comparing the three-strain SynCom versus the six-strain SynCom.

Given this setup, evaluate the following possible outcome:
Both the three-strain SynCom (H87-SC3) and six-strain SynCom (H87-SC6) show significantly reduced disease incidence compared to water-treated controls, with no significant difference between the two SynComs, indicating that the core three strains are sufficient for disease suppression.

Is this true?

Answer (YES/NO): NO